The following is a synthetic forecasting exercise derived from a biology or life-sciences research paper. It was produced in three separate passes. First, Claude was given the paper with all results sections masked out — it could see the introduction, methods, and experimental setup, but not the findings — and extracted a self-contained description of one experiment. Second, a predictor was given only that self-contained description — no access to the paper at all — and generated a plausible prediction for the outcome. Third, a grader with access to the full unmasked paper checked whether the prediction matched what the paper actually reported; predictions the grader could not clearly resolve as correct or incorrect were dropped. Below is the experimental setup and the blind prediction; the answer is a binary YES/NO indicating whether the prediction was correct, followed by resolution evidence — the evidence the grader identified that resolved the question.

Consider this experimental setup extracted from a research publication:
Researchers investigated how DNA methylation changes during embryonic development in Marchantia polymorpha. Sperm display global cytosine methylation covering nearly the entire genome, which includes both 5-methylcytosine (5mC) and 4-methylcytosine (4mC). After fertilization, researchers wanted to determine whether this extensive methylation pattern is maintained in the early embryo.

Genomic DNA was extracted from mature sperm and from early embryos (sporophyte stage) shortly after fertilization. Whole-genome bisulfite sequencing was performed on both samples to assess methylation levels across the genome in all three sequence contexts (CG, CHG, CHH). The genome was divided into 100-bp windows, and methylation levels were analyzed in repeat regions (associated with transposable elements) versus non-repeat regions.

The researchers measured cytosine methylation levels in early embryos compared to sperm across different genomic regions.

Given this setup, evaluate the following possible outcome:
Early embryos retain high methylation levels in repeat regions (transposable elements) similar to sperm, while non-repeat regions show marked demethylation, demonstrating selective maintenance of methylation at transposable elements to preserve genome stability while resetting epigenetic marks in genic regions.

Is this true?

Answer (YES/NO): NO